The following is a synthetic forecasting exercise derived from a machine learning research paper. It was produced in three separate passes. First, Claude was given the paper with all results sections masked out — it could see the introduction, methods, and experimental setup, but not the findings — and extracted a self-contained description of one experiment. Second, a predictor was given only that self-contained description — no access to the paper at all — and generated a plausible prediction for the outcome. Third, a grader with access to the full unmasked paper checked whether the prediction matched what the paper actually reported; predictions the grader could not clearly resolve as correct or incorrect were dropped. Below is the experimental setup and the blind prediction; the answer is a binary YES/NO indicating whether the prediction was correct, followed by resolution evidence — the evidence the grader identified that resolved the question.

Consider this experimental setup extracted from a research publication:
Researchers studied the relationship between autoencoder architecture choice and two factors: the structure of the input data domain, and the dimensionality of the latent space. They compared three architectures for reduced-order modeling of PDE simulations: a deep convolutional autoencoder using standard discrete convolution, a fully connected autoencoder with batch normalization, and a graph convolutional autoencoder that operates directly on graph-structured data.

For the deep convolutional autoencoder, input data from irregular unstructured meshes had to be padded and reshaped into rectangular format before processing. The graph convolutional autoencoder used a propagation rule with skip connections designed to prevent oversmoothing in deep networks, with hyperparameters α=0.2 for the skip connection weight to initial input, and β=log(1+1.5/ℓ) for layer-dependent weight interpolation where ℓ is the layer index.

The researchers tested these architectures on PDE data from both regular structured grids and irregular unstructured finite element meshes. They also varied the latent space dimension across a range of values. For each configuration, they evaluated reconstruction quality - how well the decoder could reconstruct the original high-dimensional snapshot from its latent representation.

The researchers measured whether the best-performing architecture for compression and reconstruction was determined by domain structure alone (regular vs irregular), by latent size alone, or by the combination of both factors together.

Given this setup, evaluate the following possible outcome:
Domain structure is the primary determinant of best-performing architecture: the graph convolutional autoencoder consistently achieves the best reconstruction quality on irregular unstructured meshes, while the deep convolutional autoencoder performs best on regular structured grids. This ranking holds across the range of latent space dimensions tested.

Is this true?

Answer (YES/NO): NO